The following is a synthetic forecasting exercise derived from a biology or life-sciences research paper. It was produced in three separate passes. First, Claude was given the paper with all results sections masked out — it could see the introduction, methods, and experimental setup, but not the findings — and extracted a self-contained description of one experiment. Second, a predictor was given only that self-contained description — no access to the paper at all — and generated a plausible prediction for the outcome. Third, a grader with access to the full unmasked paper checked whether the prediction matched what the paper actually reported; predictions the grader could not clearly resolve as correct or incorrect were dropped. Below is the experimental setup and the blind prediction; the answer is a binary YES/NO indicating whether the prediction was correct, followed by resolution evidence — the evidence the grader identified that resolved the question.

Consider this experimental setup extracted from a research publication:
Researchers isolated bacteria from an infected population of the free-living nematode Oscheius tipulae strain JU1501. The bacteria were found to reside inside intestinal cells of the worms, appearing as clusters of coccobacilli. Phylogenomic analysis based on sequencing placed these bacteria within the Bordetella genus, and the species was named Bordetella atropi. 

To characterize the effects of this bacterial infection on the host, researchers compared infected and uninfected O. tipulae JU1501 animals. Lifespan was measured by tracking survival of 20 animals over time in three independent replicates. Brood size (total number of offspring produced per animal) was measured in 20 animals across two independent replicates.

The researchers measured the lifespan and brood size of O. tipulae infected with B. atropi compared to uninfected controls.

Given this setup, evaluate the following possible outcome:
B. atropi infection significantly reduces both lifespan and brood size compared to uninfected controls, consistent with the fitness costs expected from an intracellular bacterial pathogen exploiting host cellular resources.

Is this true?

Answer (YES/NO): YES